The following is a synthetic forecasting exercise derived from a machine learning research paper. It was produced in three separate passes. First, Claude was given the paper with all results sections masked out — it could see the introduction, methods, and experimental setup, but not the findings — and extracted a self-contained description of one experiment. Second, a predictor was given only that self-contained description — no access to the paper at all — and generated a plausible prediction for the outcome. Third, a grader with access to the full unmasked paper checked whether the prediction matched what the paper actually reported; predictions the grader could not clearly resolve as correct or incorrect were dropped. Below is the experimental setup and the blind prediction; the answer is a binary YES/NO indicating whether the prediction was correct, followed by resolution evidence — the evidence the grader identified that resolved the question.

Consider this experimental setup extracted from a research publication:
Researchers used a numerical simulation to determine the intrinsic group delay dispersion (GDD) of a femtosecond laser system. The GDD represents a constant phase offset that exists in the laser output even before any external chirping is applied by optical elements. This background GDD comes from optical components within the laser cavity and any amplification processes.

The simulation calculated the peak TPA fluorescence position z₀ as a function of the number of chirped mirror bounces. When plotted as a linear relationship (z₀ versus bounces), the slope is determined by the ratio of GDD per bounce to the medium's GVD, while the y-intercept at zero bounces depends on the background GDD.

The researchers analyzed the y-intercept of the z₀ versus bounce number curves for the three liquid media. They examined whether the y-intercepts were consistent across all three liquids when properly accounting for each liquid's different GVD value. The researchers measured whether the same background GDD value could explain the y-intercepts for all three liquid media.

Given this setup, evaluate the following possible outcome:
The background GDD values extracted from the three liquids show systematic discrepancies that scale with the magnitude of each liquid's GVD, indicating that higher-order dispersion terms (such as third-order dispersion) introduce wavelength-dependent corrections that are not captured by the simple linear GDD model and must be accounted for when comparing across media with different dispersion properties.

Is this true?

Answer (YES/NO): NO